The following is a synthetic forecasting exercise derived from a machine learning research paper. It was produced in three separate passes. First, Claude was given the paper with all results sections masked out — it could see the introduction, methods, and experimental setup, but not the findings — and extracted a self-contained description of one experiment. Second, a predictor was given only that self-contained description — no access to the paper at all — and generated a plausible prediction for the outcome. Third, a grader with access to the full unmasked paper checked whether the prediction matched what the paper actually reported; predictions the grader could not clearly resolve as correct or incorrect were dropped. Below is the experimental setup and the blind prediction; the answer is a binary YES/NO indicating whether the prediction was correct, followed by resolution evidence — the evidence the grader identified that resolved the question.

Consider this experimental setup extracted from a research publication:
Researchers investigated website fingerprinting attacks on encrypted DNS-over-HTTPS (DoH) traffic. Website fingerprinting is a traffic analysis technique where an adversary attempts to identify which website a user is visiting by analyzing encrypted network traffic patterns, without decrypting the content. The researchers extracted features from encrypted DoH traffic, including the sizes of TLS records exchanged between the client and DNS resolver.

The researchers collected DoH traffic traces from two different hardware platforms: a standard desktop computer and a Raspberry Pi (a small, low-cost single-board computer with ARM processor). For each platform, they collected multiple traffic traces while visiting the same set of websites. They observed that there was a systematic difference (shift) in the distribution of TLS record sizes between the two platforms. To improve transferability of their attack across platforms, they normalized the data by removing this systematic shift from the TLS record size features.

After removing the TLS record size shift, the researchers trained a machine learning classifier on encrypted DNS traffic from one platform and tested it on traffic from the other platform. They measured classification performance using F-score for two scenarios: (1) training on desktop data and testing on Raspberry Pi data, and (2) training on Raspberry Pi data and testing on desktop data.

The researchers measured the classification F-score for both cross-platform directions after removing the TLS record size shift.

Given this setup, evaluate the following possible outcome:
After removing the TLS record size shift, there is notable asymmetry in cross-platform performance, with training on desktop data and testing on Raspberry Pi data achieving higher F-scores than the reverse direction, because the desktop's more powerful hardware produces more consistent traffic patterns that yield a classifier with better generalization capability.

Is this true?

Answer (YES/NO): YES